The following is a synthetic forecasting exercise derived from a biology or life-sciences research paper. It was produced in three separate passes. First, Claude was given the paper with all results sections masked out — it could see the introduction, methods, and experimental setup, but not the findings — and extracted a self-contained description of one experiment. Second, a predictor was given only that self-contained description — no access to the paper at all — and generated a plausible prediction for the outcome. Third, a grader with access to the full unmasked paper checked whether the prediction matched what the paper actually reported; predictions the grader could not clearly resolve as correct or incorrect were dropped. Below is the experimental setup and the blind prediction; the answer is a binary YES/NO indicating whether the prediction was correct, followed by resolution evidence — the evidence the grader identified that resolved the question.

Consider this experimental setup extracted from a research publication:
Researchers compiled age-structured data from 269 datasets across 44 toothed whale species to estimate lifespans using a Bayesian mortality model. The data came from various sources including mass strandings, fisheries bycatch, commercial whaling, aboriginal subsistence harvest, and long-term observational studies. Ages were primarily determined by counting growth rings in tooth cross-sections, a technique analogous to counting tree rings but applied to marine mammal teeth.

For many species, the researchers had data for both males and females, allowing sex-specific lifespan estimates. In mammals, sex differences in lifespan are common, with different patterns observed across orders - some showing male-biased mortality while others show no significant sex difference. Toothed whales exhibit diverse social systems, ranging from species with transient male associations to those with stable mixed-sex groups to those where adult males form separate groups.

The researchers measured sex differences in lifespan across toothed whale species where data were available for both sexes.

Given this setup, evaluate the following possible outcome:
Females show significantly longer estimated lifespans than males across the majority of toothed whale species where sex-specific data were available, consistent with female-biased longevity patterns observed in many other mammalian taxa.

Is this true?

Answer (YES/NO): NO